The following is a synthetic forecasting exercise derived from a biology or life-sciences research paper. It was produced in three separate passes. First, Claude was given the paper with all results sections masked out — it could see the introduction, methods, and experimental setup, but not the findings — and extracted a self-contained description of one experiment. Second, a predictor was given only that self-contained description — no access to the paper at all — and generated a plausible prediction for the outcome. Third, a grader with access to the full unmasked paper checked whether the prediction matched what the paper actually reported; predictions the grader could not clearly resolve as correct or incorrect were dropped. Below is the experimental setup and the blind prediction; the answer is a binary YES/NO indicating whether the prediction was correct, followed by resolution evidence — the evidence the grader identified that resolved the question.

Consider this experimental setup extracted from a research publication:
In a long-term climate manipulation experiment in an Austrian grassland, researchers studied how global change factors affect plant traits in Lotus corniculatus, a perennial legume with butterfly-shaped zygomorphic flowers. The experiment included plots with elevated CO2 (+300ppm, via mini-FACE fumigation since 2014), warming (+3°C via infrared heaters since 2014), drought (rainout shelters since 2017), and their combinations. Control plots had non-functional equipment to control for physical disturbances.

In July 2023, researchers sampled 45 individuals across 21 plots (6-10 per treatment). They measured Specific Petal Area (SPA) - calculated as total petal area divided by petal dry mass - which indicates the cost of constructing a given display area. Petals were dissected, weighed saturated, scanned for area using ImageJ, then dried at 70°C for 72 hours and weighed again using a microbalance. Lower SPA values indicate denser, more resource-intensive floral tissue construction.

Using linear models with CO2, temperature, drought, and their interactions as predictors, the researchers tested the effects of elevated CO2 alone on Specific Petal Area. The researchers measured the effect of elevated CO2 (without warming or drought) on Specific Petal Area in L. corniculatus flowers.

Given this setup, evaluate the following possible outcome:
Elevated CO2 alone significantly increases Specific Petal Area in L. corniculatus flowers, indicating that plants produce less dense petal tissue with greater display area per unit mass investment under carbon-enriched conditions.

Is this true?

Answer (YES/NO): NO